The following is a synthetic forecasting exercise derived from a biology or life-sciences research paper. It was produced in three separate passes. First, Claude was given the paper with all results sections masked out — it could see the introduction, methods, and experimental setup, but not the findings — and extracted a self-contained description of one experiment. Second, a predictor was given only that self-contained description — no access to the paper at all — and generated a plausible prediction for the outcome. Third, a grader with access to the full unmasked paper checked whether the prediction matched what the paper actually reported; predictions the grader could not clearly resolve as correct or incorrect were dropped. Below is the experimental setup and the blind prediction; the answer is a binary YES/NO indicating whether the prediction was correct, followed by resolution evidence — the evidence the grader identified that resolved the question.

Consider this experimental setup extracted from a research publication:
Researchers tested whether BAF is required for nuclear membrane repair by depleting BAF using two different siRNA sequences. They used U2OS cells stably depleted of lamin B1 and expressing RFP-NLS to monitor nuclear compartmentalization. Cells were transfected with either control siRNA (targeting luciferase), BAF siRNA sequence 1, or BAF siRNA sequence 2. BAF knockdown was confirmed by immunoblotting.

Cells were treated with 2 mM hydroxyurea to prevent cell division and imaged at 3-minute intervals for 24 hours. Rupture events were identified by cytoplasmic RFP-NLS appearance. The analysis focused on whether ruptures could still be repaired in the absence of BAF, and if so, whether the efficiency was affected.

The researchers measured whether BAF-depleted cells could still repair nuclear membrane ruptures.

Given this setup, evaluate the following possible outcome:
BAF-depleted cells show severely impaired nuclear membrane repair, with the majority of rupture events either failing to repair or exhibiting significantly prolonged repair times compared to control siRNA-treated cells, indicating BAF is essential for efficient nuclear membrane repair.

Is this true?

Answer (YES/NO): NO